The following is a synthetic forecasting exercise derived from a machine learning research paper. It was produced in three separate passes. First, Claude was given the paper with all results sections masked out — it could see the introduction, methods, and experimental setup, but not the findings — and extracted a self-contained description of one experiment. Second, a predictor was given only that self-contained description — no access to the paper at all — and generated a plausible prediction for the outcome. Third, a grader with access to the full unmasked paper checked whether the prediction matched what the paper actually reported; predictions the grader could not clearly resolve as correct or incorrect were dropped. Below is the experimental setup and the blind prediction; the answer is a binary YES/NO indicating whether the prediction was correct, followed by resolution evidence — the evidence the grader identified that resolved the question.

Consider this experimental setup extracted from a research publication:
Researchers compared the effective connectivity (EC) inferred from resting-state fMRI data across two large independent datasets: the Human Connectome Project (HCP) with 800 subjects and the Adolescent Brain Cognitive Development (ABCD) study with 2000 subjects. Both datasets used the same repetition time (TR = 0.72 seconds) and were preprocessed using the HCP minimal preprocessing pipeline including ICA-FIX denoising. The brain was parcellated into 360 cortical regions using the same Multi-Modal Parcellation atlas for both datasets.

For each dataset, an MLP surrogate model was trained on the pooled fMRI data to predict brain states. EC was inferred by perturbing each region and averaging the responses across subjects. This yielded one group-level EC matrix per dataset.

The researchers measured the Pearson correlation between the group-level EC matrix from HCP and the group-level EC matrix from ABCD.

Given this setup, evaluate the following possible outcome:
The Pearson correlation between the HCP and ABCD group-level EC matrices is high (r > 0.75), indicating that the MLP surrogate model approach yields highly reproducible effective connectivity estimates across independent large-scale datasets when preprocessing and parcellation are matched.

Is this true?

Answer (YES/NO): YES